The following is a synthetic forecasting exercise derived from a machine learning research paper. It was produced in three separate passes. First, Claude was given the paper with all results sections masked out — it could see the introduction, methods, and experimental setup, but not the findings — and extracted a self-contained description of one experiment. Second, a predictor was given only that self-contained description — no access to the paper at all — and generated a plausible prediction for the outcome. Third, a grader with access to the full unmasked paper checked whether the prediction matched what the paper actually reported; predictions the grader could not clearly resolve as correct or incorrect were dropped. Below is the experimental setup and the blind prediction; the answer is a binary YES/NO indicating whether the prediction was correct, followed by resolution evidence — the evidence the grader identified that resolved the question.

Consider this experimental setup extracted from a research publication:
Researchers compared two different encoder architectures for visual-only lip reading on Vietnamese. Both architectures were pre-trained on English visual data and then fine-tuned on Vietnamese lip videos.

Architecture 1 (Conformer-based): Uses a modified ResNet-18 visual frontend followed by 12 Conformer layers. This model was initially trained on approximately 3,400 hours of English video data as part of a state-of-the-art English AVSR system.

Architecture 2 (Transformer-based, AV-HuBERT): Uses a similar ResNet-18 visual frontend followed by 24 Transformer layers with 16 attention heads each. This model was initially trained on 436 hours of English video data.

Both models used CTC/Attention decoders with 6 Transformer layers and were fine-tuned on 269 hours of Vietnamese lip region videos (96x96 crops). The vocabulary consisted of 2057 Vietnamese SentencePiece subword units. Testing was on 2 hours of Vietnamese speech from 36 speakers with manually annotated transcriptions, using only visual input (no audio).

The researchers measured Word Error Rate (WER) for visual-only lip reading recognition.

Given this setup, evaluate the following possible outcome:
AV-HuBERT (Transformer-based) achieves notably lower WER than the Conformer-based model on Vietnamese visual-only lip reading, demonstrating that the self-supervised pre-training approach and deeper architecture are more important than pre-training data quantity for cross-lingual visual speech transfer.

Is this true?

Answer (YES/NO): NO